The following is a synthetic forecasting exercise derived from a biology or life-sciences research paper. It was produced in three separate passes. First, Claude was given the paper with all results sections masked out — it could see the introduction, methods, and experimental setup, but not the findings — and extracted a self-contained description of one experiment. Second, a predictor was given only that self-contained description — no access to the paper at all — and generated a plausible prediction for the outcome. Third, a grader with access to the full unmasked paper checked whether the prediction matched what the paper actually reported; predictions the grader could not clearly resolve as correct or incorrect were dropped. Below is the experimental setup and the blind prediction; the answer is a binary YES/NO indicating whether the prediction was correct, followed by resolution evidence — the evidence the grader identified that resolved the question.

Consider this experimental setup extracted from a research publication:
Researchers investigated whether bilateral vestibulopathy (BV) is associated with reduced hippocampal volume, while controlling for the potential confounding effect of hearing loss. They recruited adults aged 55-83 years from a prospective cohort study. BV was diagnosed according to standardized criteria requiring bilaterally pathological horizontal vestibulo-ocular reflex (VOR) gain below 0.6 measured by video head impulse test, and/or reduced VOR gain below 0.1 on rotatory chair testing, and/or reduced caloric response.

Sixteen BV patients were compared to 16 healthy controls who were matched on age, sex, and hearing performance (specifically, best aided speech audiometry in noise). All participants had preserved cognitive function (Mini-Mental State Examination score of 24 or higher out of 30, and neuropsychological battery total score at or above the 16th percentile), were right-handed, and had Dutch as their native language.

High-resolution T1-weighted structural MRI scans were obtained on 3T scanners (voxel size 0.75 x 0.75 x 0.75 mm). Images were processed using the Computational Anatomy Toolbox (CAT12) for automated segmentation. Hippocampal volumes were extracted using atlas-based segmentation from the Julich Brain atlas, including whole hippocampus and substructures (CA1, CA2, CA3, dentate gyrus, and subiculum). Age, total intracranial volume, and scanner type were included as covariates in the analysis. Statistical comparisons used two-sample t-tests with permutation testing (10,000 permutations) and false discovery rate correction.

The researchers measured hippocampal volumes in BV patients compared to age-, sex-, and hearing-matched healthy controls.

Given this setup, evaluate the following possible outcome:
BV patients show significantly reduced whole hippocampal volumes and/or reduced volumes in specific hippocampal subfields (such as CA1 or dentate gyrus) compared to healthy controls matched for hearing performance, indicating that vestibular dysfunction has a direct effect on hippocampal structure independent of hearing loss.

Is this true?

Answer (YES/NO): NO